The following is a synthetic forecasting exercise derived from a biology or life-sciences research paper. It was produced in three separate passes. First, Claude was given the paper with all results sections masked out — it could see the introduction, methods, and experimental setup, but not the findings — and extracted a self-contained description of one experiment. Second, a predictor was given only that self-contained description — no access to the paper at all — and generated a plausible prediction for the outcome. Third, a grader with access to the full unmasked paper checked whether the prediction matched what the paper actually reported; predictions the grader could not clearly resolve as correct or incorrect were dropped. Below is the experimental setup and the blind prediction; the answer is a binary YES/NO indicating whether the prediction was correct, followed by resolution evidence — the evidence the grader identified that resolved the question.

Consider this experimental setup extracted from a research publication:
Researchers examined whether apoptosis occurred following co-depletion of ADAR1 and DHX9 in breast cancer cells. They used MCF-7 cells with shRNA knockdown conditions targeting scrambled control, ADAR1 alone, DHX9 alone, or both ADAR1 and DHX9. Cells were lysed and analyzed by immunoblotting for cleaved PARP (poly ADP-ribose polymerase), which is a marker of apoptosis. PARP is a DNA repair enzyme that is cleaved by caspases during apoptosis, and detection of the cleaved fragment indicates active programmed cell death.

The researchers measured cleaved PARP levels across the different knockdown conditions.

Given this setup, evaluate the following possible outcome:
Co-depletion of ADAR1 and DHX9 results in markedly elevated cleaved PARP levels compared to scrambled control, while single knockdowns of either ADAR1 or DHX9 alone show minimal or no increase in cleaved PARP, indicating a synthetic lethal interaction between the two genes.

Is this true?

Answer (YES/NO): NO